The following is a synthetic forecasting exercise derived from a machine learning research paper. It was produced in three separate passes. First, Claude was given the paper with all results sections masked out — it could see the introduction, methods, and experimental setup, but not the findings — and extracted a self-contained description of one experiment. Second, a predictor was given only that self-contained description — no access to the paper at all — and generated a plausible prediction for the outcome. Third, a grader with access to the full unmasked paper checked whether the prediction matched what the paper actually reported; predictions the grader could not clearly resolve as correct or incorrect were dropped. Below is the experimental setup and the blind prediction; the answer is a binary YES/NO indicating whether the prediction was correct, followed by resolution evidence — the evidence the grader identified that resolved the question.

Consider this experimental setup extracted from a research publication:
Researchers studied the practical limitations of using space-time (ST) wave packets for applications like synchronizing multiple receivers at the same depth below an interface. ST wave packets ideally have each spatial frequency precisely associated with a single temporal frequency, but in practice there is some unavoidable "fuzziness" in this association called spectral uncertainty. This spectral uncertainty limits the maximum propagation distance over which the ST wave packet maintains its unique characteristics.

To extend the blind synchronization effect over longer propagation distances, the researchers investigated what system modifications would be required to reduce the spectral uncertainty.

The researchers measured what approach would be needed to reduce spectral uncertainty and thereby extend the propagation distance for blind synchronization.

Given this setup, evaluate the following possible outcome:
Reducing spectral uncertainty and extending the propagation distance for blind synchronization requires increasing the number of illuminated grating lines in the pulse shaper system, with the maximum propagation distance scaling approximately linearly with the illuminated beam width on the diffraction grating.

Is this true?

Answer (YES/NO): NO